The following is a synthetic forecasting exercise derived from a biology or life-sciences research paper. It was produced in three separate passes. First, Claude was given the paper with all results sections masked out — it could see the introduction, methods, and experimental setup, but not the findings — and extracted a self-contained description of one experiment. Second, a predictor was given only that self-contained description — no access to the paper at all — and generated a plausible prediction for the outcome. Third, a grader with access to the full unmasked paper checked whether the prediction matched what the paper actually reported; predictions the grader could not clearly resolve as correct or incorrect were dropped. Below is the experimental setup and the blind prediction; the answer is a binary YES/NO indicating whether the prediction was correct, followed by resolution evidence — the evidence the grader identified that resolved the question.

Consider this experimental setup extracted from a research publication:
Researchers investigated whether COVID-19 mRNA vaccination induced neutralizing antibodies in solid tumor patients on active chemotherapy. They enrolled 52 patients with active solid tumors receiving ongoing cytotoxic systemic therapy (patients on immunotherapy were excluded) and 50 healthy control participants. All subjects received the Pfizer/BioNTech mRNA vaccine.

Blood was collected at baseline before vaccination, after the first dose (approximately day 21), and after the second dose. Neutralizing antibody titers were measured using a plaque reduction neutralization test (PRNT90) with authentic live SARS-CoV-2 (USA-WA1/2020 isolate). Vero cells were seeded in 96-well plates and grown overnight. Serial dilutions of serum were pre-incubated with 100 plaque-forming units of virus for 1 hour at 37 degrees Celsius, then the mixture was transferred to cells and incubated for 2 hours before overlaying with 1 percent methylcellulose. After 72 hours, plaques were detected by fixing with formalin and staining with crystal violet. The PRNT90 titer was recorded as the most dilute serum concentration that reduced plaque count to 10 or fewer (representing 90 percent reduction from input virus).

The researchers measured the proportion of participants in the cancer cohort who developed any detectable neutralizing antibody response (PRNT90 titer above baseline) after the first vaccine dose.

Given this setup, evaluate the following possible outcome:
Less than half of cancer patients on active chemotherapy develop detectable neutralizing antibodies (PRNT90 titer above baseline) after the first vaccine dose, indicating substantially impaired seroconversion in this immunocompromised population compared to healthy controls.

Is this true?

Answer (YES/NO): NO